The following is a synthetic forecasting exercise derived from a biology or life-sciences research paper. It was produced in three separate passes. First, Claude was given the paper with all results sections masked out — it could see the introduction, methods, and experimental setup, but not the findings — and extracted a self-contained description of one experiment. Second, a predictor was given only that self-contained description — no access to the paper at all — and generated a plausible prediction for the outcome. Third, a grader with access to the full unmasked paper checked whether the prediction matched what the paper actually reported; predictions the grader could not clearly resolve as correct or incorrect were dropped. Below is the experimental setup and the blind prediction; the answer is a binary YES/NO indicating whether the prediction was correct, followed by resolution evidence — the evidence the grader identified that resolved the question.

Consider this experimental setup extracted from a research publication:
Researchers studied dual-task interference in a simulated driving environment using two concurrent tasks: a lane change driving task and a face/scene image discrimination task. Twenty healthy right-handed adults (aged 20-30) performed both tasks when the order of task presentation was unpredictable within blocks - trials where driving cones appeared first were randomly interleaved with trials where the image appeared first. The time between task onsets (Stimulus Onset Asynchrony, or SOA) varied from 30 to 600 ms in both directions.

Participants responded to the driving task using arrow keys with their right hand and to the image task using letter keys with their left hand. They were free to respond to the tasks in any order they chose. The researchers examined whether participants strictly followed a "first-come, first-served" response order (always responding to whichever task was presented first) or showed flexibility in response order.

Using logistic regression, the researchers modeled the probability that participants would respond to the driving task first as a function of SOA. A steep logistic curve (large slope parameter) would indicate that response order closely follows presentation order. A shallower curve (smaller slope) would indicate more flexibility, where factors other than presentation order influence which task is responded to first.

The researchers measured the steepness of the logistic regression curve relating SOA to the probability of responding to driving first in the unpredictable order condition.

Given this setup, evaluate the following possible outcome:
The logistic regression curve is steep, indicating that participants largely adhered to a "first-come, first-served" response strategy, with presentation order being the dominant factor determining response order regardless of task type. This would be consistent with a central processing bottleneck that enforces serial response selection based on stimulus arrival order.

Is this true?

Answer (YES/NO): NO